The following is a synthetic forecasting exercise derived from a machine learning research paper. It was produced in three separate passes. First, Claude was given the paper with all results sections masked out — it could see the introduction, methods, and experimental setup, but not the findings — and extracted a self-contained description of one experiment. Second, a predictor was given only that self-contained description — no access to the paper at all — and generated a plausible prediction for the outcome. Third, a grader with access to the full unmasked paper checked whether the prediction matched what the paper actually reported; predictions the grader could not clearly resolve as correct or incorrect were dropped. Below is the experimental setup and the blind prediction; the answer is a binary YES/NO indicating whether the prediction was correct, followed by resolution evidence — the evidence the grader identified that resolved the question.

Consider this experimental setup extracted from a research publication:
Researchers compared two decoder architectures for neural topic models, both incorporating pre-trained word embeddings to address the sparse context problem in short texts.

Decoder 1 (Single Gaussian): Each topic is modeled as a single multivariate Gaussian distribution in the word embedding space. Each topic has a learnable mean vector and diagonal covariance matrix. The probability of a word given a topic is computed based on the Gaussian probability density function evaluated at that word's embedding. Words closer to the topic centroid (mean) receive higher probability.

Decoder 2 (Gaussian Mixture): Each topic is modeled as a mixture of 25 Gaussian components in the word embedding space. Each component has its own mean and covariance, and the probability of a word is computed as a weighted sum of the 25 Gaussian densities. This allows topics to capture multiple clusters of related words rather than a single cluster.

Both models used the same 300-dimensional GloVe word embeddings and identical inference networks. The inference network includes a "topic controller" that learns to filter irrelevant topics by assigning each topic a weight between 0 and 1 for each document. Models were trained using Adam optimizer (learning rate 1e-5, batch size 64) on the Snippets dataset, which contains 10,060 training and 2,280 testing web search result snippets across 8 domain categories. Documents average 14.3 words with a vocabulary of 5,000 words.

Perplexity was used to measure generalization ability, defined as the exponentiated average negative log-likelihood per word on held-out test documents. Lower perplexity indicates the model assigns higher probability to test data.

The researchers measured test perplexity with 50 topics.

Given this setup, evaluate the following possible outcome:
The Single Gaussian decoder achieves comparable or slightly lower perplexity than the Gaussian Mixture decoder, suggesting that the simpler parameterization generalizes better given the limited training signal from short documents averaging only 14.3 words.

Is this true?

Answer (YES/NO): NO